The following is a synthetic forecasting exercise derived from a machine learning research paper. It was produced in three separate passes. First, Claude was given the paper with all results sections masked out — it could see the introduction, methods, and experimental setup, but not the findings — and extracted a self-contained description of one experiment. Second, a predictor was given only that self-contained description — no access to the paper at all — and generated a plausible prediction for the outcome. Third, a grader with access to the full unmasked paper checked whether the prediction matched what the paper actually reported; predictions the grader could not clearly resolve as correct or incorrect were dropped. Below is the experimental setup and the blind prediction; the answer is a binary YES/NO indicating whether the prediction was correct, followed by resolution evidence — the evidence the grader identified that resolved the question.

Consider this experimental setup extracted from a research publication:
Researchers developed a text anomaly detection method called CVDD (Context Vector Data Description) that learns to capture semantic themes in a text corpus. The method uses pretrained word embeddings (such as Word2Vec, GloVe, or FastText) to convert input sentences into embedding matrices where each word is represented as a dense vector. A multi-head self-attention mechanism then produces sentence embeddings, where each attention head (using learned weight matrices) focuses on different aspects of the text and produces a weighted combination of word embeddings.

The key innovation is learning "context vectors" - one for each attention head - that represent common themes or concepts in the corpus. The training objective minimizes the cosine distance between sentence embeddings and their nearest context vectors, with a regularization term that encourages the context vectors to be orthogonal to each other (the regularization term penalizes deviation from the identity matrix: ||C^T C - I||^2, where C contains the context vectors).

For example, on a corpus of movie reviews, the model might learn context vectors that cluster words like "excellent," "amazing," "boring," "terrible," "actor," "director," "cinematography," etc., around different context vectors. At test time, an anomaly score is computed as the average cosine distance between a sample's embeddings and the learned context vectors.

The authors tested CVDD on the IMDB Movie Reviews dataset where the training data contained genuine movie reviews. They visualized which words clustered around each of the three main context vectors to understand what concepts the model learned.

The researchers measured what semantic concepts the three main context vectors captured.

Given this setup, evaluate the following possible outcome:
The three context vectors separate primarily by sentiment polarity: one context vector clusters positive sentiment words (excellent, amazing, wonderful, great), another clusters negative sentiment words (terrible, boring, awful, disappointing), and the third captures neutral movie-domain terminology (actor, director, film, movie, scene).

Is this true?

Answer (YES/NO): YES